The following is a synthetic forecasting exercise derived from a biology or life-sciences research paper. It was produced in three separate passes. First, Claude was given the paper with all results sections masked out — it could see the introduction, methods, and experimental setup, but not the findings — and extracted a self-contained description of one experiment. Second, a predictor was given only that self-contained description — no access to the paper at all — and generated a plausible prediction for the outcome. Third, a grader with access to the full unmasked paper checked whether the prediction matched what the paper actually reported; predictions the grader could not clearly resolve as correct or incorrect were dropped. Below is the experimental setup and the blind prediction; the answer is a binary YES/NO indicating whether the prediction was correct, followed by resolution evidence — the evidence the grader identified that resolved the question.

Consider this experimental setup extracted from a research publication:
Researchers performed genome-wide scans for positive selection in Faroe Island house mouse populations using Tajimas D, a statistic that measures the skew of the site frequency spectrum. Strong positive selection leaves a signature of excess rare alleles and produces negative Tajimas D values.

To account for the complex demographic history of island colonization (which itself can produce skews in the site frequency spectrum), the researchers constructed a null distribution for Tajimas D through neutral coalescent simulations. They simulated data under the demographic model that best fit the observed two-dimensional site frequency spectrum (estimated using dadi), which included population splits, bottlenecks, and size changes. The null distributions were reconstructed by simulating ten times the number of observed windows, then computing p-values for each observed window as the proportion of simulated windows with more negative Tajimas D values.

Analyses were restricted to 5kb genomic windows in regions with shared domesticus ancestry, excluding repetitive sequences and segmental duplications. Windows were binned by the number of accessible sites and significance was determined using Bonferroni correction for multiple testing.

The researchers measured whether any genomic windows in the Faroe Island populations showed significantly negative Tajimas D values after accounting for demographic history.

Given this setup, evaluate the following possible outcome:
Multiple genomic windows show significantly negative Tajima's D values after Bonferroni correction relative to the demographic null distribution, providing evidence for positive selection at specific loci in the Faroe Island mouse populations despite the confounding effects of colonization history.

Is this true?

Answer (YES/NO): NO